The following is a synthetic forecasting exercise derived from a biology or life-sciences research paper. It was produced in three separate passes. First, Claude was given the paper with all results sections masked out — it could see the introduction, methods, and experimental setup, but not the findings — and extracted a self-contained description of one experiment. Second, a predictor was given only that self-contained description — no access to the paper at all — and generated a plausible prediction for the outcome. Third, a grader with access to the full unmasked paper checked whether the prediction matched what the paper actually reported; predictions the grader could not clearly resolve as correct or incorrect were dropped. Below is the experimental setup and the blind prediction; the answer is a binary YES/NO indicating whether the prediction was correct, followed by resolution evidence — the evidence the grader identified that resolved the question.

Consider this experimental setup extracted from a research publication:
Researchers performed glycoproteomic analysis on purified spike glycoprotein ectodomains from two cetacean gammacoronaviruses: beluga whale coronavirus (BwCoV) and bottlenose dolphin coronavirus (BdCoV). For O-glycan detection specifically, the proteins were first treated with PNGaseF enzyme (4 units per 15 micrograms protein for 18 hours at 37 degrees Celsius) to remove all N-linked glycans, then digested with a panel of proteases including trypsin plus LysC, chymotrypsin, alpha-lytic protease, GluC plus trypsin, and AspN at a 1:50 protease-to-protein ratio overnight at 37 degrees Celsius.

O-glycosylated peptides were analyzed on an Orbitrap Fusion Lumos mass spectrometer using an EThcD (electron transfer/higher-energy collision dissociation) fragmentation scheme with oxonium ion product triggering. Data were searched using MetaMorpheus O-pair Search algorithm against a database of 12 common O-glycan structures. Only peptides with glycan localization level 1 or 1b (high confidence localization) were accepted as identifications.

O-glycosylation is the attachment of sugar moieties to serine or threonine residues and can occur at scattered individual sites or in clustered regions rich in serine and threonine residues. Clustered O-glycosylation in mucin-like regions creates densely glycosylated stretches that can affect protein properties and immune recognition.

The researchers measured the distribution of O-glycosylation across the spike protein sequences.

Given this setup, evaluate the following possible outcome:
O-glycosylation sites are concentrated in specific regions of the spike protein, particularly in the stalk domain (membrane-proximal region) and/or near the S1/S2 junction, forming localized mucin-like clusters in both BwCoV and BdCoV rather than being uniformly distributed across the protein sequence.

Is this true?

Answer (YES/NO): NO